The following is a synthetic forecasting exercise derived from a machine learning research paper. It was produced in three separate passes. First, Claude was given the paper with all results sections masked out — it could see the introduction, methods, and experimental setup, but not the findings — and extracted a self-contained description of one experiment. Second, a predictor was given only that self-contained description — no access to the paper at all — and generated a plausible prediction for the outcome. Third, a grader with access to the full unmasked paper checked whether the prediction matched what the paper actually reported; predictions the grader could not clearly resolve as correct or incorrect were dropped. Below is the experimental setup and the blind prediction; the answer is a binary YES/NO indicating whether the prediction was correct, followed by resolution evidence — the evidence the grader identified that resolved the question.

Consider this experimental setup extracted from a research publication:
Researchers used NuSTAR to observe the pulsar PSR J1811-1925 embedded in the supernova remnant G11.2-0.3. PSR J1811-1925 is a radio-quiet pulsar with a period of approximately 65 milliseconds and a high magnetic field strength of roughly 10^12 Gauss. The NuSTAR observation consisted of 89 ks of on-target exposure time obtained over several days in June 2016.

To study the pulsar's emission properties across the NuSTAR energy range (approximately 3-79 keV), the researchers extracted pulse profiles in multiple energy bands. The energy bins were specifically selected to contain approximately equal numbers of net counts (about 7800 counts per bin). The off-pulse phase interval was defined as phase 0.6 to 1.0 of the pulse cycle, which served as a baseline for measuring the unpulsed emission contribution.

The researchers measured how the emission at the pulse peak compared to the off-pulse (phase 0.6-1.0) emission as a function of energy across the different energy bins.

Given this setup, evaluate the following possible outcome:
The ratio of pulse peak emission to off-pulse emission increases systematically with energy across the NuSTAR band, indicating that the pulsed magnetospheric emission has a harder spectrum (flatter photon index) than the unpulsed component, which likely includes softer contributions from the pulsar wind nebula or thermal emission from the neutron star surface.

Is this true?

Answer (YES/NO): YES